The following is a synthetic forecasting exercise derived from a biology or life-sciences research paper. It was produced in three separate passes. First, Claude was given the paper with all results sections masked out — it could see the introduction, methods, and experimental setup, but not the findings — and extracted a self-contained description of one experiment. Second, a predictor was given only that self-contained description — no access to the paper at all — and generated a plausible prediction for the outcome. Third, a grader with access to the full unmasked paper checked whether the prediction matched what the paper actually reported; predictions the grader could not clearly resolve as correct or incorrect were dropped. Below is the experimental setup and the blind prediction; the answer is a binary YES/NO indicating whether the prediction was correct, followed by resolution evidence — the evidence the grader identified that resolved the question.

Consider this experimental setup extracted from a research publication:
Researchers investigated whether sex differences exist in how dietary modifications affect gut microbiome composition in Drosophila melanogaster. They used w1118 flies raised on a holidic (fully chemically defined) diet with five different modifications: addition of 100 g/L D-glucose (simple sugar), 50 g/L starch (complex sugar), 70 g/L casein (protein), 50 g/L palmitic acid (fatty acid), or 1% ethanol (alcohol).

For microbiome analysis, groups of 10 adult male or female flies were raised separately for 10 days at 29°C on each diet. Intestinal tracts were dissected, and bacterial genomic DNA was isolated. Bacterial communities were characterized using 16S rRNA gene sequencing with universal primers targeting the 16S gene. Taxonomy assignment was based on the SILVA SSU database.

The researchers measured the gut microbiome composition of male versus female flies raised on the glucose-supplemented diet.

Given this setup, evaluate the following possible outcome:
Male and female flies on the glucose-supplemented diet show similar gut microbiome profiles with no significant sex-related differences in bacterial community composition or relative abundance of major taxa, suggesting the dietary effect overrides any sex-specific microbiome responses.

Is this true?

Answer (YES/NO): NO